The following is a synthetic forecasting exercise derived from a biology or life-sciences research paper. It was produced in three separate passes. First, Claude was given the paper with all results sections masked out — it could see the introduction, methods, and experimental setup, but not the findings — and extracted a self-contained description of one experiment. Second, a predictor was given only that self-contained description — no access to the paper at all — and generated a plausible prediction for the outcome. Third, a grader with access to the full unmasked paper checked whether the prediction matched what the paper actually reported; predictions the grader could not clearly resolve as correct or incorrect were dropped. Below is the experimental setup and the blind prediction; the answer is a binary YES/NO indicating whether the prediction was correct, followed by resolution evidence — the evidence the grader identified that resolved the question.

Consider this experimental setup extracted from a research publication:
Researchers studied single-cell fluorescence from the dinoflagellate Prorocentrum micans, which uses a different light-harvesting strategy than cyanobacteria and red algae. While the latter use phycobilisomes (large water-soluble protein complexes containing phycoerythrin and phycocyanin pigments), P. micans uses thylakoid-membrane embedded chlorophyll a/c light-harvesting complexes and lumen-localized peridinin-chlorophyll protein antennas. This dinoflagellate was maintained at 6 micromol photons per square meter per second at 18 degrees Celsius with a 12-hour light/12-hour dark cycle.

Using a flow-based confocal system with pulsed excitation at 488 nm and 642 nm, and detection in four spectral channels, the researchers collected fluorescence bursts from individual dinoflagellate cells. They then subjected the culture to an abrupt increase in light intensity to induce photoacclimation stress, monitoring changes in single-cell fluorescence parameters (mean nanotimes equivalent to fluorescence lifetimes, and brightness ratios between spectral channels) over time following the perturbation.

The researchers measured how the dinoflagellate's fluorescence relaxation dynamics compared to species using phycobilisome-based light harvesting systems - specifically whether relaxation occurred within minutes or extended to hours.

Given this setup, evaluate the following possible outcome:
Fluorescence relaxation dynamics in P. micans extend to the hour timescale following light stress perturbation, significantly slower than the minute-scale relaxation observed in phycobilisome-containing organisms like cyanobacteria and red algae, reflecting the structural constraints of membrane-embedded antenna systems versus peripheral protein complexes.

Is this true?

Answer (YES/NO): NO